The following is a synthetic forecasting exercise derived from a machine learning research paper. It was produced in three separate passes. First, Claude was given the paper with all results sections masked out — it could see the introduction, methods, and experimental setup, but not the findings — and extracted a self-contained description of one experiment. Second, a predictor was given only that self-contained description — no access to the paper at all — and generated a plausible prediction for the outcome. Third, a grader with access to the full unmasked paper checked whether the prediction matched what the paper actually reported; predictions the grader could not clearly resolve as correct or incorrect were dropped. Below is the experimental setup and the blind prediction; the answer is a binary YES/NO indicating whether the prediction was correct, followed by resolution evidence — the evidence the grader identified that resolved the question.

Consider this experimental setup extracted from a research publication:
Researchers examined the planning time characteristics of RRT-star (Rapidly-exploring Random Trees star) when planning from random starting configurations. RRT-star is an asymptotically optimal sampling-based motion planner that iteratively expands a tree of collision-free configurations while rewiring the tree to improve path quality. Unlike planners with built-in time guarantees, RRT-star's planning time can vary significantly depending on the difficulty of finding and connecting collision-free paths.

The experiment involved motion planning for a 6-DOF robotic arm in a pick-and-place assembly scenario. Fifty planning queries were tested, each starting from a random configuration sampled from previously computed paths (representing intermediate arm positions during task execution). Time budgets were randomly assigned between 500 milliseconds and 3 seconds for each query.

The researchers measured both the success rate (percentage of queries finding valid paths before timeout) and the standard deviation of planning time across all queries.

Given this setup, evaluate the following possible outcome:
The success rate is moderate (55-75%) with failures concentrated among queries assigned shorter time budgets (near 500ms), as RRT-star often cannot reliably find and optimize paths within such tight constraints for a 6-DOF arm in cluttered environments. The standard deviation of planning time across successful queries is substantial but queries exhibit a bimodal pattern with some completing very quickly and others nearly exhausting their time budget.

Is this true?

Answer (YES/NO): NO